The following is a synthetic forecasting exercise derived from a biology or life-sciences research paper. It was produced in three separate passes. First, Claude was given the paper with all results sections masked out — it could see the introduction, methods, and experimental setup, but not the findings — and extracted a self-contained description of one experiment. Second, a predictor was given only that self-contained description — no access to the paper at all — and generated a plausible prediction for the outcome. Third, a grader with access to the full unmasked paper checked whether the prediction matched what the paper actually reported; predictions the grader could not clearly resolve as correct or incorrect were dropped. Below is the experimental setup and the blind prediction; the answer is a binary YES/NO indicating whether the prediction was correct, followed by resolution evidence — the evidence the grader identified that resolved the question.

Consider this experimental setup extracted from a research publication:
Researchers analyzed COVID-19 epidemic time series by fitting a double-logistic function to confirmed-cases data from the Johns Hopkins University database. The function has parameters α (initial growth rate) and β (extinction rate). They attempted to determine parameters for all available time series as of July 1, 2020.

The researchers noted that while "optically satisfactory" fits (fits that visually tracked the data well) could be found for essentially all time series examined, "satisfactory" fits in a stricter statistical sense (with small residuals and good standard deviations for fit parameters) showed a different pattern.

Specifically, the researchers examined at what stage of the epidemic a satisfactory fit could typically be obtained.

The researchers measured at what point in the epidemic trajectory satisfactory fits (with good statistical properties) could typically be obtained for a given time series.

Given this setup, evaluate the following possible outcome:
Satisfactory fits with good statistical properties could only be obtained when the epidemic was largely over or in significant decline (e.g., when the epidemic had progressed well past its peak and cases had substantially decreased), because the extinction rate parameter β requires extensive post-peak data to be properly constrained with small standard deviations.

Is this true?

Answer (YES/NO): NO